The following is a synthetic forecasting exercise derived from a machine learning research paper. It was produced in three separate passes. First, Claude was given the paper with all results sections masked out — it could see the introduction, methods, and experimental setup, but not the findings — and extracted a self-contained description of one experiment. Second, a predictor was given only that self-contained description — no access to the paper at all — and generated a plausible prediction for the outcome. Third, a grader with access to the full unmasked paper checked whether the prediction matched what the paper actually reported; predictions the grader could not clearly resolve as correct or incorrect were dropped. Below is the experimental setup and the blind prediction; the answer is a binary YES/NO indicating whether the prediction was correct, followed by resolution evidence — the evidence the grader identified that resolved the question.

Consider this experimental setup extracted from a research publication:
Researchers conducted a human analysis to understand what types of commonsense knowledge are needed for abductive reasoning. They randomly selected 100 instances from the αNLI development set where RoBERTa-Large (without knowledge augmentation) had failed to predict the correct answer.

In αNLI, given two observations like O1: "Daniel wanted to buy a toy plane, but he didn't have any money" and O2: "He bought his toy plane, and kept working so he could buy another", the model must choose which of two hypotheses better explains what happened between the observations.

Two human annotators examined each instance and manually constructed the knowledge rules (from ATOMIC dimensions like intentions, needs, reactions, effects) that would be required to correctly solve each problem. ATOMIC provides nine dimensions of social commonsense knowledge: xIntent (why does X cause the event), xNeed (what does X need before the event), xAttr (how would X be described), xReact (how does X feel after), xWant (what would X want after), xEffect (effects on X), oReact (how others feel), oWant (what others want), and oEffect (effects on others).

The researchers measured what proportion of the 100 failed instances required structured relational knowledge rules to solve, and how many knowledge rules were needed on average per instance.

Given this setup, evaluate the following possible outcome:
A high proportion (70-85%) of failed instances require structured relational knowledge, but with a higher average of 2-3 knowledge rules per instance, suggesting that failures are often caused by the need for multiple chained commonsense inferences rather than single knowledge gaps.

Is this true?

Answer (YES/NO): NO